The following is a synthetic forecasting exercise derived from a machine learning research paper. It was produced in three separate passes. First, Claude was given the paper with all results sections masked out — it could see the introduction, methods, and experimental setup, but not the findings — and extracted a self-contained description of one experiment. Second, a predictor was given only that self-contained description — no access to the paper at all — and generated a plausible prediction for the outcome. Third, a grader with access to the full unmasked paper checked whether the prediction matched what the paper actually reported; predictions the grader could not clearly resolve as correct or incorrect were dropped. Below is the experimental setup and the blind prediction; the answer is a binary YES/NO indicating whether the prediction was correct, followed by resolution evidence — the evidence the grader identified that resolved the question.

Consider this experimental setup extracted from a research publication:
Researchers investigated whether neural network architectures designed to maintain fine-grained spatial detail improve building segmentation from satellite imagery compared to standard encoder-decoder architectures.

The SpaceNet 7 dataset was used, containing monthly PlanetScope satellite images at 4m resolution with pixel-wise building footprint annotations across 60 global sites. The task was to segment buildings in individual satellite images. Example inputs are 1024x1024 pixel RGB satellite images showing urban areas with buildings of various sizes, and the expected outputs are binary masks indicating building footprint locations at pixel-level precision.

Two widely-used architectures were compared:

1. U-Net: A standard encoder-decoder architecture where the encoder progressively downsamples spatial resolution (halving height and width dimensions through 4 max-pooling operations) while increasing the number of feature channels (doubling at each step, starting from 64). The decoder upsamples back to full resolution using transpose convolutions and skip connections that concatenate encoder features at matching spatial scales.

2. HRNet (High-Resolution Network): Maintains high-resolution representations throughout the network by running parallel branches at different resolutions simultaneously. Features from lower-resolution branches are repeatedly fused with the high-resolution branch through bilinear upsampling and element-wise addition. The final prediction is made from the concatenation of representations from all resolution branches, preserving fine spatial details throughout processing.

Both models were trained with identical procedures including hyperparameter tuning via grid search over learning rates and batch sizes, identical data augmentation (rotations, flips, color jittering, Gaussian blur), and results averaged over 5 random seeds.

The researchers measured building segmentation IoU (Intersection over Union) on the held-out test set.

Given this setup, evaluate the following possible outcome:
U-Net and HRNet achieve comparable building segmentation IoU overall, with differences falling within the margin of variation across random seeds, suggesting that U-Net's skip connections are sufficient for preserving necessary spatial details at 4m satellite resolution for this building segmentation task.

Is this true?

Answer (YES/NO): YES